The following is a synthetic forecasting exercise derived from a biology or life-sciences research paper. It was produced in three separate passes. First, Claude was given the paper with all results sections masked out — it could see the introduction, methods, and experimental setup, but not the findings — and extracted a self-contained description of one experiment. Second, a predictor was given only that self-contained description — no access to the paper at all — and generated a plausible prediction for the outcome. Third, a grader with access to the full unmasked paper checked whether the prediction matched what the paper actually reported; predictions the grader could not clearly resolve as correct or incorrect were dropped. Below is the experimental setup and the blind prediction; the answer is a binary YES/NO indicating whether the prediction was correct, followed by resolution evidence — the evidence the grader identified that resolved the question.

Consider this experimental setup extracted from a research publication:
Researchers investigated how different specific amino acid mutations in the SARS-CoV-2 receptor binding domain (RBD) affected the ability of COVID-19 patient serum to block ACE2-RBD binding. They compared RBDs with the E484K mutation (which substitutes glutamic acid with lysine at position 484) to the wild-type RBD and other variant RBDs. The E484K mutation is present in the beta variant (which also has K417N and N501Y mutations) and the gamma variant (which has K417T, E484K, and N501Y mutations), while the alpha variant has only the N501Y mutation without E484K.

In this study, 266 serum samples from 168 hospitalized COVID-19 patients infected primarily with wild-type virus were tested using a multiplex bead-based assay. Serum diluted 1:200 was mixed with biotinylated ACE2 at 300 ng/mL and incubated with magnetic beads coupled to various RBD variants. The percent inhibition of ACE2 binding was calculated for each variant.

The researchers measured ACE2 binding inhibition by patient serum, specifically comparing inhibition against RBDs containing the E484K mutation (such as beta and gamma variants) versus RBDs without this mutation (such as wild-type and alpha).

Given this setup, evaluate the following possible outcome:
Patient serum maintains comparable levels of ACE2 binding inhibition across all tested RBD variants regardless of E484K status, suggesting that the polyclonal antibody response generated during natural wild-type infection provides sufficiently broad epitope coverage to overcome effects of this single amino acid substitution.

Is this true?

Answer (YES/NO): NO